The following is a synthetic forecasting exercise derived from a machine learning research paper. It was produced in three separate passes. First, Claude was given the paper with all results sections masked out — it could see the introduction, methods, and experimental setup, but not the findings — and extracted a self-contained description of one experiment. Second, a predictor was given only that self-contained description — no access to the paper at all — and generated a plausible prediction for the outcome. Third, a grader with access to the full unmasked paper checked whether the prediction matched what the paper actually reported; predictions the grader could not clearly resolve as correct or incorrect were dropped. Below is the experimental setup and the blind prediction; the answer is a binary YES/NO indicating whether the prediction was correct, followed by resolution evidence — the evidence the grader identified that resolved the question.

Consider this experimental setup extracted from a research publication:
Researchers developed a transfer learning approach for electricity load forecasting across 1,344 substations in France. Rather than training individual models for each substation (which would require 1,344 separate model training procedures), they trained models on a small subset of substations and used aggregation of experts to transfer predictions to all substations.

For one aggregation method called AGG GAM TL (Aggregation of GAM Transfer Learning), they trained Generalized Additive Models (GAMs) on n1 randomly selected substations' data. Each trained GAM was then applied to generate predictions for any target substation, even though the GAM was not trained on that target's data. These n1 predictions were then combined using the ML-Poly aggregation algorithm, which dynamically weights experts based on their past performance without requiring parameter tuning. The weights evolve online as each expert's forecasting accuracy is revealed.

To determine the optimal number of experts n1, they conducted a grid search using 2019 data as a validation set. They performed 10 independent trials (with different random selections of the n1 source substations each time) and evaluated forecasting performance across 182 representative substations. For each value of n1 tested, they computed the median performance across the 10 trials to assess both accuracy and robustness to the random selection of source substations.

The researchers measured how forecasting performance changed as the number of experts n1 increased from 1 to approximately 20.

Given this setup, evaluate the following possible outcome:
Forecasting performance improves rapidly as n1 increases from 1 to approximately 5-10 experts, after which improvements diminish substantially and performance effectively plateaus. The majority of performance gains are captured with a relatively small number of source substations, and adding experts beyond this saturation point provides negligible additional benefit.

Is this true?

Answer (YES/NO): YES